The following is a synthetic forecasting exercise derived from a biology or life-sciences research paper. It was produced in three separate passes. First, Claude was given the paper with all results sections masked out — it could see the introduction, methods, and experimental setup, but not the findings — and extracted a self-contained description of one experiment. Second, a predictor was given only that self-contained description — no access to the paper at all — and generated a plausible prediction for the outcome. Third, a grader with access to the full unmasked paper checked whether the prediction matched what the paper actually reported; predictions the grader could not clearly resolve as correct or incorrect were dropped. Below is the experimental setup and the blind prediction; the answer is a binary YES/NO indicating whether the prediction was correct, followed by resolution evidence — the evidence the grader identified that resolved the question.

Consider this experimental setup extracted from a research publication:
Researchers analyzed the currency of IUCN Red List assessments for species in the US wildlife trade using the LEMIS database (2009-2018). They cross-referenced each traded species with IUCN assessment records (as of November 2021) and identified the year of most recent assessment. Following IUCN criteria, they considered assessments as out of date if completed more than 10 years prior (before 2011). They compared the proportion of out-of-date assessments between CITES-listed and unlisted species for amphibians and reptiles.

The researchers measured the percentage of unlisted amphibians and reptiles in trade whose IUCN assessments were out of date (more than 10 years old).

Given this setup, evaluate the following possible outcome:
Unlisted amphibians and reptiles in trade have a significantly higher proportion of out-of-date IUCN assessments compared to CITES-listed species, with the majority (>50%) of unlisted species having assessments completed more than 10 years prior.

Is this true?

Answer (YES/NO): NO